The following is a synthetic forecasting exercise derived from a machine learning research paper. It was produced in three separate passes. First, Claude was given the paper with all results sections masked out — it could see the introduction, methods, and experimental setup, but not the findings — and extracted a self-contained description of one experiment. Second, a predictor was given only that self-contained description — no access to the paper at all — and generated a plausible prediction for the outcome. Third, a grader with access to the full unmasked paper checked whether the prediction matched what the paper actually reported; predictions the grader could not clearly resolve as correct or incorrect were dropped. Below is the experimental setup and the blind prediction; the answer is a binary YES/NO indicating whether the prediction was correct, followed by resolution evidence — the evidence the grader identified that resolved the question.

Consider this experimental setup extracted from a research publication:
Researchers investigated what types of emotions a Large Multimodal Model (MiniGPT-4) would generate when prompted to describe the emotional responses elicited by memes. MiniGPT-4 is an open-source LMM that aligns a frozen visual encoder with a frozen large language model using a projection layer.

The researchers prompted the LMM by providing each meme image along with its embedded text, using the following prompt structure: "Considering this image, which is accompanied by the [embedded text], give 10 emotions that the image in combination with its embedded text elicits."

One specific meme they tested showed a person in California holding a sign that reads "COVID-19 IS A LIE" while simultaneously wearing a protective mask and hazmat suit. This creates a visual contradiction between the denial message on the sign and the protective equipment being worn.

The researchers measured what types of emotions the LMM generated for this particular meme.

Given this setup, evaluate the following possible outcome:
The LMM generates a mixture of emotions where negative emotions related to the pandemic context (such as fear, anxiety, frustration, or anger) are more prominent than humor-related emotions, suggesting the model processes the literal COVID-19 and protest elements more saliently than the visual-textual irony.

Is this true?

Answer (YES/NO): YES